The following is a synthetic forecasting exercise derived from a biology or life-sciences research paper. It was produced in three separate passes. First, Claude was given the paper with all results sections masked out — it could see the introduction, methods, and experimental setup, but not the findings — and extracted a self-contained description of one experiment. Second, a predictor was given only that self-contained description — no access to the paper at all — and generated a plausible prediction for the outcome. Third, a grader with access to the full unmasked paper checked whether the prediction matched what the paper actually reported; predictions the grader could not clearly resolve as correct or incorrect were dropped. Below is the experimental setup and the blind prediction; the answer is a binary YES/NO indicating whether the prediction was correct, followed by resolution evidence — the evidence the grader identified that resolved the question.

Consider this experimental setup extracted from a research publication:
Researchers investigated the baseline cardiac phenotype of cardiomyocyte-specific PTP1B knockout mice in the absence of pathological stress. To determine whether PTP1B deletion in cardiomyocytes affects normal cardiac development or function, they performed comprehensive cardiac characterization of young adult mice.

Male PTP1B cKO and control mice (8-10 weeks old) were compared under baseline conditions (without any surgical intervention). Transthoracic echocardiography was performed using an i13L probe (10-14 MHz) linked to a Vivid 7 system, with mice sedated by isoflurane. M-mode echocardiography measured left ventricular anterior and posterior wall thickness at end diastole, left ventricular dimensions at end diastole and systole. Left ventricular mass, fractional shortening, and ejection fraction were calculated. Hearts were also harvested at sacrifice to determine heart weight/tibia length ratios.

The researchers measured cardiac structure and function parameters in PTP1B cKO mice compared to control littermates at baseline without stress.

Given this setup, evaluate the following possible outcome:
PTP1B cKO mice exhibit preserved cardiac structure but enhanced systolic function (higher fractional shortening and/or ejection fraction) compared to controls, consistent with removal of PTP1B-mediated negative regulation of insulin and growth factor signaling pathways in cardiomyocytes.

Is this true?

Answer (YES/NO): NO